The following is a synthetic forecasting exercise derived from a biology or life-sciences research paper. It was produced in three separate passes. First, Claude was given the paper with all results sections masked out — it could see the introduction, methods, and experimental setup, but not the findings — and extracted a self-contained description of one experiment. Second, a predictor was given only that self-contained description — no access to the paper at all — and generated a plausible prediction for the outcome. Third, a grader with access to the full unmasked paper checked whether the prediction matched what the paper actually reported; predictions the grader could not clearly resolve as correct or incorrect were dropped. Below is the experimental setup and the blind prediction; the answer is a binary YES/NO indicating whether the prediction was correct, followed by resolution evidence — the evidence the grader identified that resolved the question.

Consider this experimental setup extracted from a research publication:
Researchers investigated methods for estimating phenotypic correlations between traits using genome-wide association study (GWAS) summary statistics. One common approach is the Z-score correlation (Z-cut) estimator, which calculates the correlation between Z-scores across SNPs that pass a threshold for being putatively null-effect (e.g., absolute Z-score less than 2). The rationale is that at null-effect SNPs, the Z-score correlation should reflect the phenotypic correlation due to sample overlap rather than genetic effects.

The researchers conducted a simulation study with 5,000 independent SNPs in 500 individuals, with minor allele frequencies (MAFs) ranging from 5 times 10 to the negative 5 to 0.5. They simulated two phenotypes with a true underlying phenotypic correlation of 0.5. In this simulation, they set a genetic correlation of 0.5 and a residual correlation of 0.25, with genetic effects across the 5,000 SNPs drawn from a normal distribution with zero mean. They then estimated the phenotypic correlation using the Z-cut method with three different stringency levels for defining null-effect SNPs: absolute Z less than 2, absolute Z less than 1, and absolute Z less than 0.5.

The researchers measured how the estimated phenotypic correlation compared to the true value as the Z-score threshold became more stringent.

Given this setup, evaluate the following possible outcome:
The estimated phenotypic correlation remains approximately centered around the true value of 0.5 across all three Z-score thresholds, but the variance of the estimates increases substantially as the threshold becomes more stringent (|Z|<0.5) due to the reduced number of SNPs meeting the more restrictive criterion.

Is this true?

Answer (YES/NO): NO